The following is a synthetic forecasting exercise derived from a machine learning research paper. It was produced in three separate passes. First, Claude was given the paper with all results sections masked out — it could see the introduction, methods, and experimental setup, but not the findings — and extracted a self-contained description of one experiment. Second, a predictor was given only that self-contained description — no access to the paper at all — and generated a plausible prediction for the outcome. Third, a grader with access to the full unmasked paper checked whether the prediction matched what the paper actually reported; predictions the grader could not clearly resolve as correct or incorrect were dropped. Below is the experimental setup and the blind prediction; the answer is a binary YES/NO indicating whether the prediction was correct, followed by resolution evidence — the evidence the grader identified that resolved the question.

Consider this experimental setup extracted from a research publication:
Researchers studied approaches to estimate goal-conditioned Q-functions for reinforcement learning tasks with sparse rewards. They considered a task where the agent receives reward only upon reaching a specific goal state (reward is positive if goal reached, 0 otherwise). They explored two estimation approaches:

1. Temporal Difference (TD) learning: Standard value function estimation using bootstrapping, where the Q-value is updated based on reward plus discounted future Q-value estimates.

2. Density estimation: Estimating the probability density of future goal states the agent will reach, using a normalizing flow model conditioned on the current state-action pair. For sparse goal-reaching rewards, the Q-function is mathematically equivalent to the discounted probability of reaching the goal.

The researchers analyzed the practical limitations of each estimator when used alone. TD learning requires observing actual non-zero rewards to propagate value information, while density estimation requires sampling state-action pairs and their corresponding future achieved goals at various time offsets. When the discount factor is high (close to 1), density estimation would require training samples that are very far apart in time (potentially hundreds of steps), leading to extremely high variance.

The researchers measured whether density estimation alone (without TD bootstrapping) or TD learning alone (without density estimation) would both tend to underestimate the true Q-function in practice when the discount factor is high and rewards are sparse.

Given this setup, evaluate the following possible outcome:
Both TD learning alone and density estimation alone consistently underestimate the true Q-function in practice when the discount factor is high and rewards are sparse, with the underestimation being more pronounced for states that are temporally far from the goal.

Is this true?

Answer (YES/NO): NO